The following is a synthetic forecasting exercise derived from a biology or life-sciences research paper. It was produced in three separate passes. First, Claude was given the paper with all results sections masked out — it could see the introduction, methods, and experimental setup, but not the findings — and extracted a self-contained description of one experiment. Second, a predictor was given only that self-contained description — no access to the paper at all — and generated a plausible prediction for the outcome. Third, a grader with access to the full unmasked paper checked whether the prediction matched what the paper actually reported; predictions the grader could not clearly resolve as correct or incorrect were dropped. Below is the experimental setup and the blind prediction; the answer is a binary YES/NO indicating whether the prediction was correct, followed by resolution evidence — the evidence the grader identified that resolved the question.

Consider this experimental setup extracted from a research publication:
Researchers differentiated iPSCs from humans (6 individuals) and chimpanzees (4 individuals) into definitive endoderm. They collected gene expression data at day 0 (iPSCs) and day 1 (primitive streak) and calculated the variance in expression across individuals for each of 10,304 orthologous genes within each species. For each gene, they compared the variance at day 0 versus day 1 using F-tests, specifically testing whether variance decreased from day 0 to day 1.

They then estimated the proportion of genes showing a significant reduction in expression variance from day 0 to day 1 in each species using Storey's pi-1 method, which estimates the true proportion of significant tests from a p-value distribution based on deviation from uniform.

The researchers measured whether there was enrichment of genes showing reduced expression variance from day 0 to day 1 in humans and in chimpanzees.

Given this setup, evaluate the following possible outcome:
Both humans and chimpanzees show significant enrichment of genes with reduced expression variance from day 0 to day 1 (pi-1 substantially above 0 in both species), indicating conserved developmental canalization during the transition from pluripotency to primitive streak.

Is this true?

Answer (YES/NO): YES